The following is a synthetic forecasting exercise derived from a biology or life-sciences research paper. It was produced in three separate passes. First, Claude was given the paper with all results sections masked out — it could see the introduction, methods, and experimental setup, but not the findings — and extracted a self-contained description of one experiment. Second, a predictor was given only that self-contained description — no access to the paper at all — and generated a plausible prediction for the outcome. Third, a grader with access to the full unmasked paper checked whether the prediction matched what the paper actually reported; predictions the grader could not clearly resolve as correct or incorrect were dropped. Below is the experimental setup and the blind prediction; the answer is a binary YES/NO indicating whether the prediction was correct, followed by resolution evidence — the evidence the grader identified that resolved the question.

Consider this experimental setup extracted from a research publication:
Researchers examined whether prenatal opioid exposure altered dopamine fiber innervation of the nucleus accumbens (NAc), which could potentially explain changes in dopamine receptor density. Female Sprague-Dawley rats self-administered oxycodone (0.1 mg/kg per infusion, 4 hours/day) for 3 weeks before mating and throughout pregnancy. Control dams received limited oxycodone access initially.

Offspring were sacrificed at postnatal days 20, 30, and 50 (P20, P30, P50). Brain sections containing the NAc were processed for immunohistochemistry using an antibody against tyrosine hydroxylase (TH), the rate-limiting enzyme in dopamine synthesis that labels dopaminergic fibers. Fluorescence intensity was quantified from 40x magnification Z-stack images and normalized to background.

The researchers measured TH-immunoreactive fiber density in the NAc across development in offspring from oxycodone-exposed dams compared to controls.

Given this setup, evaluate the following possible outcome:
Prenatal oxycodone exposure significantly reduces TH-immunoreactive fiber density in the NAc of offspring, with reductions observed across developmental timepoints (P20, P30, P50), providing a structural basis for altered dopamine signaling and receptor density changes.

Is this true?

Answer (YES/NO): NO